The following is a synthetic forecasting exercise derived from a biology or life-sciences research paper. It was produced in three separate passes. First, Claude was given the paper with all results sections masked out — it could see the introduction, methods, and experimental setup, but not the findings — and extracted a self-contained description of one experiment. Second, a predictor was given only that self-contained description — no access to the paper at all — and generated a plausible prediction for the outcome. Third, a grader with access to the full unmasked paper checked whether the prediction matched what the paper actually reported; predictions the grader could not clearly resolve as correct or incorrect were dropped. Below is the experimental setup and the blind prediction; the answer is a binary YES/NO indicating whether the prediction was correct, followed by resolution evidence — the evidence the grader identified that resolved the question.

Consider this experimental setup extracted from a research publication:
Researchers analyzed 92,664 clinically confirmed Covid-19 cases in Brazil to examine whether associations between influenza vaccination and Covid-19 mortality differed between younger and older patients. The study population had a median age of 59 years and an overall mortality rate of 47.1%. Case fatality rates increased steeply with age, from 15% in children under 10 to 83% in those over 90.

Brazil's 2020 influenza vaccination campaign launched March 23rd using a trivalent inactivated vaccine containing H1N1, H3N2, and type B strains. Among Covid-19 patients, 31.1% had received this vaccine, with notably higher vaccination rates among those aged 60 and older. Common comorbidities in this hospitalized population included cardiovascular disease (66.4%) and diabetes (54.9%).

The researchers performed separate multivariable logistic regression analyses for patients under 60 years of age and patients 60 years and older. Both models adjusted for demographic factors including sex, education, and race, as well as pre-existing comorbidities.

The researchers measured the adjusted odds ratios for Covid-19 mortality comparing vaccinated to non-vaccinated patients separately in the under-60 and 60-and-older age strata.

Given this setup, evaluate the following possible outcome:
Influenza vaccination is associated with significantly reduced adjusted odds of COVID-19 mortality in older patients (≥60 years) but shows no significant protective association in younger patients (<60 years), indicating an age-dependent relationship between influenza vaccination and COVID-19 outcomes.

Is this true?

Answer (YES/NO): NO